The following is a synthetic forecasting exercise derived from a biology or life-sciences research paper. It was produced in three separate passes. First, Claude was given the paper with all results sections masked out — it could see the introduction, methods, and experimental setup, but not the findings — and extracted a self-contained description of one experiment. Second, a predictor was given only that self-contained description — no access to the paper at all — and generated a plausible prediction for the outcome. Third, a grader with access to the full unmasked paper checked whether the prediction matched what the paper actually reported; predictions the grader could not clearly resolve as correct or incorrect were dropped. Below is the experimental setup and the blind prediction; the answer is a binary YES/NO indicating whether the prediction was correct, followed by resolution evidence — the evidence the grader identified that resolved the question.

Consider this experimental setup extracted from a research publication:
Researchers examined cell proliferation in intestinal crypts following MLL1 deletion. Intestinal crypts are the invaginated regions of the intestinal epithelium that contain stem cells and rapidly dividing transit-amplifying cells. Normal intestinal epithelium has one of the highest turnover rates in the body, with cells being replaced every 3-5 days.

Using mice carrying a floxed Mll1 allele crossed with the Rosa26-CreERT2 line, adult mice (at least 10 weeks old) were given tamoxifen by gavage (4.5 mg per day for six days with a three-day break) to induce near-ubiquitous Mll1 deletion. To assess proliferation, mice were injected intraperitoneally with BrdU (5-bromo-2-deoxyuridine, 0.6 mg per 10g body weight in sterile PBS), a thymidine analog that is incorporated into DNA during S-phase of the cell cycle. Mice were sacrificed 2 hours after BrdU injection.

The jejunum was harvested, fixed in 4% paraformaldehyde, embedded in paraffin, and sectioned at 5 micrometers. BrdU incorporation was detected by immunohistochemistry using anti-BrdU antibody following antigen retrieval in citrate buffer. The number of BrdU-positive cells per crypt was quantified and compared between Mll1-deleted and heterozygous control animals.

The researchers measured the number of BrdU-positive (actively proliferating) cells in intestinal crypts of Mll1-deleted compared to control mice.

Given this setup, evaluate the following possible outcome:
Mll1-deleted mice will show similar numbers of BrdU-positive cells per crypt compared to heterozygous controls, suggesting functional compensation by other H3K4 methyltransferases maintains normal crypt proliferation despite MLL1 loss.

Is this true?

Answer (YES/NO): NO